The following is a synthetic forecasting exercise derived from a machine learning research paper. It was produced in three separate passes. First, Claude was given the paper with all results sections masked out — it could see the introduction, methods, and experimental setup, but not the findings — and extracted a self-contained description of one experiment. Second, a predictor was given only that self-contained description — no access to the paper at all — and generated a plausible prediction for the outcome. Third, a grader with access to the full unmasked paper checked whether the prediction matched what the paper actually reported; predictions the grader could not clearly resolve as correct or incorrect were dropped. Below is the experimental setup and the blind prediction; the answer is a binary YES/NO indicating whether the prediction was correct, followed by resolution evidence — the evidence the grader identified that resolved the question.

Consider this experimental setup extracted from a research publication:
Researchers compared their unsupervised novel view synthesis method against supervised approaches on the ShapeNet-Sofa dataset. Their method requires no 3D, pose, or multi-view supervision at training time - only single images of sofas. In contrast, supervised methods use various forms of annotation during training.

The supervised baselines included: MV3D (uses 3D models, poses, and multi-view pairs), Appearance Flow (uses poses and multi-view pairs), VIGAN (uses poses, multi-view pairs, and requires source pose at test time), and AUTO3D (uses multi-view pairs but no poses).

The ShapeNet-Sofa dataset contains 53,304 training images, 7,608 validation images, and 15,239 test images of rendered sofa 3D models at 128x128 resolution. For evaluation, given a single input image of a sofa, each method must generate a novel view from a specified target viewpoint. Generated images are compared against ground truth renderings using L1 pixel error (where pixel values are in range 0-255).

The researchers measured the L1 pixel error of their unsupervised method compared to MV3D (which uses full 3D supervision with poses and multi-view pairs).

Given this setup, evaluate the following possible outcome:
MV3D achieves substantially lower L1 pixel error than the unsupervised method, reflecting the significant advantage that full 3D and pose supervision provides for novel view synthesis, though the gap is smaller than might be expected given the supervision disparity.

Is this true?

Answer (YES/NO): NO